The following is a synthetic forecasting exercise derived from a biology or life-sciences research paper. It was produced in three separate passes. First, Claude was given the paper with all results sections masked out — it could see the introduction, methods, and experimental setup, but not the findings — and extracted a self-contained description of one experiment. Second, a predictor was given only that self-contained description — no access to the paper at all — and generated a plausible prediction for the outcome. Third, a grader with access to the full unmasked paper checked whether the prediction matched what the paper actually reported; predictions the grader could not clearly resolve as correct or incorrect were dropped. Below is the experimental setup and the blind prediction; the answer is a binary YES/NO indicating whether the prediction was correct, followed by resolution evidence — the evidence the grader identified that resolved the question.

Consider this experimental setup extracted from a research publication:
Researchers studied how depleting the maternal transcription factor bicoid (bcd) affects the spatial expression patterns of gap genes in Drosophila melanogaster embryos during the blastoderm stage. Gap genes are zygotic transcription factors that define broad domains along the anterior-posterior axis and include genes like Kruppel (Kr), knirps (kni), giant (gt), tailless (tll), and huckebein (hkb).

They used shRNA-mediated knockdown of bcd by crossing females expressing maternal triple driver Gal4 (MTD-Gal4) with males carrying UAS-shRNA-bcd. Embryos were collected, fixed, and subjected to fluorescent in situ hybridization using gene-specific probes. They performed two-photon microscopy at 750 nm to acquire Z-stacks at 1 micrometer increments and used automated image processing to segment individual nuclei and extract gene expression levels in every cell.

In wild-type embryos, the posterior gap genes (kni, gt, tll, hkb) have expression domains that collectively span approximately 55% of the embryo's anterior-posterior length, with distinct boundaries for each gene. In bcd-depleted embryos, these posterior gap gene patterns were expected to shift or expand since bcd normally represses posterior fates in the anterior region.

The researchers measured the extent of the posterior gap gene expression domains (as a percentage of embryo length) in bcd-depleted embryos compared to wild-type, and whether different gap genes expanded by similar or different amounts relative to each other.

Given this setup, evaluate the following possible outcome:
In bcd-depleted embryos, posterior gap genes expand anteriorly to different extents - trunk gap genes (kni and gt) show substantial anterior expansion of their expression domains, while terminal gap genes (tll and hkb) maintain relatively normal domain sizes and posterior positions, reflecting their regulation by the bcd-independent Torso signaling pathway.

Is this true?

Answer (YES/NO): NO